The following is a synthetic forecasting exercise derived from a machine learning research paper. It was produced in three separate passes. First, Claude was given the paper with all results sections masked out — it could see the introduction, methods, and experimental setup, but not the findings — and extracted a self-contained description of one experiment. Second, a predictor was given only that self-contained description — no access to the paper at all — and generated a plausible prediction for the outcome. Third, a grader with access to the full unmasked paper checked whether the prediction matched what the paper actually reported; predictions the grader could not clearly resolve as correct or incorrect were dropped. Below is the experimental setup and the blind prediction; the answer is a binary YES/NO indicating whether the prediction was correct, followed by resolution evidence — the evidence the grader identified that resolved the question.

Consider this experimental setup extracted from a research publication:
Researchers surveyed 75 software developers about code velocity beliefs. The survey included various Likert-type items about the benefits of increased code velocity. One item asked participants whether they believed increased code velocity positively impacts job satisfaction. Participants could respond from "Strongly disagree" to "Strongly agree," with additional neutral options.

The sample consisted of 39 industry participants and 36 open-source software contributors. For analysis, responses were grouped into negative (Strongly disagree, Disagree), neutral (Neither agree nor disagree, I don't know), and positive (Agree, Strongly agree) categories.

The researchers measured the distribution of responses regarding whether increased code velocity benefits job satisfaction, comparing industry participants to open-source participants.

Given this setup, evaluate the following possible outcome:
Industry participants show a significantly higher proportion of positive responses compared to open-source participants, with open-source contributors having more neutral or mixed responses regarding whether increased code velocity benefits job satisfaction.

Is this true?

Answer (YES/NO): NO